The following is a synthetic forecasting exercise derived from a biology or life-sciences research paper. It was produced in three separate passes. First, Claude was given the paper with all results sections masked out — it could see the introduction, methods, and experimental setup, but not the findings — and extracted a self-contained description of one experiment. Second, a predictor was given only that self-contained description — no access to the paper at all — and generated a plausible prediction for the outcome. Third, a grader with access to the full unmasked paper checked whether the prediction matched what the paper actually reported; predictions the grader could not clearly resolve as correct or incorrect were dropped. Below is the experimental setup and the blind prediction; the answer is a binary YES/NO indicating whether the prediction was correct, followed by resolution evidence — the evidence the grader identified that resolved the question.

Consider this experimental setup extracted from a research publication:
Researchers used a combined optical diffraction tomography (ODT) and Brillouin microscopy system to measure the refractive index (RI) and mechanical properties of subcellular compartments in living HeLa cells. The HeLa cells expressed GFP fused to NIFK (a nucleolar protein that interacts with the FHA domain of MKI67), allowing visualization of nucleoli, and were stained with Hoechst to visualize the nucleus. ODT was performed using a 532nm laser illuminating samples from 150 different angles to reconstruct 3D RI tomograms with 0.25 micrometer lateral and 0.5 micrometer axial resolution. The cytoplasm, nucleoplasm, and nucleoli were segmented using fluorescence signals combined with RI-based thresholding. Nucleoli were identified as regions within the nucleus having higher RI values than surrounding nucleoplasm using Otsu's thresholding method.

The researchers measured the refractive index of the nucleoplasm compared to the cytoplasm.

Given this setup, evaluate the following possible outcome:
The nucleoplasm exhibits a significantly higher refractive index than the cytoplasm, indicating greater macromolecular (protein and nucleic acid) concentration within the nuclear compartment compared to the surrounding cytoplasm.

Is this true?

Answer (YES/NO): NO